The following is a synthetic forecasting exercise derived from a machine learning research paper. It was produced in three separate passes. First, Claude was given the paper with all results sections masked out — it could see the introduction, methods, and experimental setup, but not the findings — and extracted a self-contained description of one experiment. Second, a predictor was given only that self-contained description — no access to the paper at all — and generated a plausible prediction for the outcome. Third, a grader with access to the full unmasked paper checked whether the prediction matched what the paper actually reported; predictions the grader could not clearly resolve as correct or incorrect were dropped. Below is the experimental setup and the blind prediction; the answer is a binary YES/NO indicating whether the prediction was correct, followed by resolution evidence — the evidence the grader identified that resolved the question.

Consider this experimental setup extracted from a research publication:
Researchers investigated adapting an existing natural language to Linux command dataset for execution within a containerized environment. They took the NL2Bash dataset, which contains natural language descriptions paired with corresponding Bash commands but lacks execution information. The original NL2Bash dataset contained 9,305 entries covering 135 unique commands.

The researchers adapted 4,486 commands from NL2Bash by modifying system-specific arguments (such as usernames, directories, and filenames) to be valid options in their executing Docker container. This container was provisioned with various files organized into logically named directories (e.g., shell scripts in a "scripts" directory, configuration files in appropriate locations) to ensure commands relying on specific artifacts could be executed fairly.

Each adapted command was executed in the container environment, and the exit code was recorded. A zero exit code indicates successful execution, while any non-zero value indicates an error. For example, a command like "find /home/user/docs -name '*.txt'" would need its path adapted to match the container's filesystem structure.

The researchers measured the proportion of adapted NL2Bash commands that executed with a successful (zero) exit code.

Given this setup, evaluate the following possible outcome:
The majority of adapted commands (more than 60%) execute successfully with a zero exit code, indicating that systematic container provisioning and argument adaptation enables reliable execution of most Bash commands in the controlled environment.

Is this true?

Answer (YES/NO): NO